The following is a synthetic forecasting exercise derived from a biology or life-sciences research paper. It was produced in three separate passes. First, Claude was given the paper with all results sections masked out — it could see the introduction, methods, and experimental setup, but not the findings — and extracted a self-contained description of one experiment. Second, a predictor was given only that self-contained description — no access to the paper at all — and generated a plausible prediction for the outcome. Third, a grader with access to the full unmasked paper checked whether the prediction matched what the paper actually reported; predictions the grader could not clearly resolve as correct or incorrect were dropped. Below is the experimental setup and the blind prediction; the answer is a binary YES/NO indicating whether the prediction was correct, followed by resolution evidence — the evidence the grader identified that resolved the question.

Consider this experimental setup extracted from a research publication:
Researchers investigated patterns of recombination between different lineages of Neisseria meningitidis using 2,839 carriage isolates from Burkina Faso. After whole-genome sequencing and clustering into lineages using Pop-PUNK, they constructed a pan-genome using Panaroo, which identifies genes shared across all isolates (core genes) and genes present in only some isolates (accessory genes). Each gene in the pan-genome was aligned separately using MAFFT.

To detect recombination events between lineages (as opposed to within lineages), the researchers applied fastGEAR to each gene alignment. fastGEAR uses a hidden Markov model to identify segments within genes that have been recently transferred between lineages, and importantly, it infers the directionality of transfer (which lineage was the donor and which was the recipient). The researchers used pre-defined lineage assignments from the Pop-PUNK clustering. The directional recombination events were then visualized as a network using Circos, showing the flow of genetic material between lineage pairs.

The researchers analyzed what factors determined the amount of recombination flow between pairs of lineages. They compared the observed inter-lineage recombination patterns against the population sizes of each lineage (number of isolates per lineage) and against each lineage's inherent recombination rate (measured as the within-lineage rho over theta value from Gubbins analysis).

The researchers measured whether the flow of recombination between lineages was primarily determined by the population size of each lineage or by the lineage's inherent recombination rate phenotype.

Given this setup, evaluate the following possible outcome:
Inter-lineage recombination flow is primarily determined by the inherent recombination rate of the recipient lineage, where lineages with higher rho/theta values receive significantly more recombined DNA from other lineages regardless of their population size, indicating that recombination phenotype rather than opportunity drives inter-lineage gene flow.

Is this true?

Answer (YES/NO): NO